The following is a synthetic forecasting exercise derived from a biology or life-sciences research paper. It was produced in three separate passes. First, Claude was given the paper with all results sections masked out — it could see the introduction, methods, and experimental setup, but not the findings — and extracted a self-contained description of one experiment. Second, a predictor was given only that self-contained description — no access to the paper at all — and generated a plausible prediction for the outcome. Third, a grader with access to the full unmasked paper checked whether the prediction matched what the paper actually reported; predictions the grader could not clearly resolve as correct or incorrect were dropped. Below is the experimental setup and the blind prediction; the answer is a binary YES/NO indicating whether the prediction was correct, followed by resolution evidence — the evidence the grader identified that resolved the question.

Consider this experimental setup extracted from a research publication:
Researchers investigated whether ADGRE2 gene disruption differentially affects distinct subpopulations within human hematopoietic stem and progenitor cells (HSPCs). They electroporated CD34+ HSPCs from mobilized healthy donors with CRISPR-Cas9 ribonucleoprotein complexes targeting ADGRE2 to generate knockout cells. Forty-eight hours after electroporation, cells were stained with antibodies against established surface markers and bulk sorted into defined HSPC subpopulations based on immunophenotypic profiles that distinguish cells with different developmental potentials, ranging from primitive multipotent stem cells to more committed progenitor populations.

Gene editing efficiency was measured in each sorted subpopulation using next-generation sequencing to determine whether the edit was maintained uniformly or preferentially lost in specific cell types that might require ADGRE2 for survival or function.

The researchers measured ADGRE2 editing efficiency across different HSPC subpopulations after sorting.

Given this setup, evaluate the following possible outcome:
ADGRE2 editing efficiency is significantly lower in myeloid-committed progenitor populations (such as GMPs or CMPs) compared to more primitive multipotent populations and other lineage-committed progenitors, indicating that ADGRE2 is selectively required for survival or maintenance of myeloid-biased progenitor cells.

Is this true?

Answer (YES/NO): NO